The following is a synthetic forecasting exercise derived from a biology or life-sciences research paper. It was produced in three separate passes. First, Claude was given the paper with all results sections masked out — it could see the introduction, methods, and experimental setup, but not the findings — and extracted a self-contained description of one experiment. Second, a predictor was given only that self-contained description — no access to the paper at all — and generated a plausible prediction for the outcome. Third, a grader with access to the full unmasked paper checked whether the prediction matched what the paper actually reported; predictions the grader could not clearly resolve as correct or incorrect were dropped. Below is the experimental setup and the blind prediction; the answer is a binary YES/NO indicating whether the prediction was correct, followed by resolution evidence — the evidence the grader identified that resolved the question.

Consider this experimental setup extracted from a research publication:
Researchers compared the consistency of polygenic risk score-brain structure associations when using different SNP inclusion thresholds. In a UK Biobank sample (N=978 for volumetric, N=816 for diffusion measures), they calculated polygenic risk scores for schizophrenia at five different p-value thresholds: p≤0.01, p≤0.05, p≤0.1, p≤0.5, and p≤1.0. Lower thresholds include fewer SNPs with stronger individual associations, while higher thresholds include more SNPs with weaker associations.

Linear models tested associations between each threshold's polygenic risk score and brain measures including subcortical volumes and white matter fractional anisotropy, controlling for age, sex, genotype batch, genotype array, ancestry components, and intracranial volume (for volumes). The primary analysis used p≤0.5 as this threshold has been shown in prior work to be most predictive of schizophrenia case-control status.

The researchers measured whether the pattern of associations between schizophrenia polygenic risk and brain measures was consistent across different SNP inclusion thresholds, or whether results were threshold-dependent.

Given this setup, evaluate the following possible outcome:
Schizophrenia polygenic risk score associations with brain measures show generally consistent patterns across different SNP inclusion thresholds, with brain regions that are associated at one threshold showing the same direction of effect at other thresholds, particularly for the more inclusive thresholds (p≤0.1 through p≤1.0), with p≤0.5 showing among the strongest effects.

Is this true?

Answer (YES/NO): NO